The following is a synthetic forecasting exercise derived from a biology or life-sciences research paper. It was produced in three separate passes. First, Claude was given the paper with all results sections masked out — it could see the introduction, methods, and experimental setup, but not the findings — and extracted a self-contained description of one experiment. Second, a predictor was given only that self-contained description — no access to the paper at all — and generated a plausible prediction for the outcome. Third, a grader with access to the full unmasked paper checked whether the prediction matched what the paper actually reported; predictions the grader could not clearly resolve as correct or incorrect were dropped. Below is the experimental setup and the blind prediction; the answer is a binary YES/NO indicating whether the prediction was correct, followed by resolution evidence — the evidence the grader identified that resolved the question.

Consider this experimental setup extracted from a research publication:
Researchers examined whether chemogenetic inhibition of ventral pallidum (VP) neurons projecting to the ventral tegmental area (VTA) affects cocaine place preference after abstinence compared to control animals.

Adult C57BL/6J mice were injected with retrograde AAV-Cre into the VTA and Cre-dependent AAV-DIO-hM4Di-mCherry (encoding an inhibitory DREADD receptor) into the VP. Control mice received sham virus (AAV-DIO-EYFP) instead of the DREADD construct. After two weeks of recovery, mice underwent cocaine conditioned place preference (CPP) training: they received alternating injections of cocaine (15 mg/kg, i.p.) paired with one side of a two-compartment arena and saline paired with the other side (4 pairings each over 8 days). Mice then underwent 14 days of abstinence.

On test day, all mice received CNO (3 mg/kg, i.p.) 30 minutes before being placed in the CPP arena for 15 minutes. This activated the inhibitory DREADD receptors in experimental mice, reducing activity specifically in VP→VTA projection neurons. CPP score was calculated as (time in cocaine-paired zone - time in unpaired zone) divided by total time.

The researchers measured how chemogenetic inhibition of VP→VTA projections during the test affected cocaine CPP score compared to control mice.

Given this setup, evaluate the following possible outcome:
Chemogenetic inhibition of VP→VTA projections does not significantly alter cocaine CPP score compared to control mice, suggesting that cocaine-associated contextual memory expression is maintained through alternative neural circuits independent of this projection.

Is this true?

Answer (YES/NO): NO